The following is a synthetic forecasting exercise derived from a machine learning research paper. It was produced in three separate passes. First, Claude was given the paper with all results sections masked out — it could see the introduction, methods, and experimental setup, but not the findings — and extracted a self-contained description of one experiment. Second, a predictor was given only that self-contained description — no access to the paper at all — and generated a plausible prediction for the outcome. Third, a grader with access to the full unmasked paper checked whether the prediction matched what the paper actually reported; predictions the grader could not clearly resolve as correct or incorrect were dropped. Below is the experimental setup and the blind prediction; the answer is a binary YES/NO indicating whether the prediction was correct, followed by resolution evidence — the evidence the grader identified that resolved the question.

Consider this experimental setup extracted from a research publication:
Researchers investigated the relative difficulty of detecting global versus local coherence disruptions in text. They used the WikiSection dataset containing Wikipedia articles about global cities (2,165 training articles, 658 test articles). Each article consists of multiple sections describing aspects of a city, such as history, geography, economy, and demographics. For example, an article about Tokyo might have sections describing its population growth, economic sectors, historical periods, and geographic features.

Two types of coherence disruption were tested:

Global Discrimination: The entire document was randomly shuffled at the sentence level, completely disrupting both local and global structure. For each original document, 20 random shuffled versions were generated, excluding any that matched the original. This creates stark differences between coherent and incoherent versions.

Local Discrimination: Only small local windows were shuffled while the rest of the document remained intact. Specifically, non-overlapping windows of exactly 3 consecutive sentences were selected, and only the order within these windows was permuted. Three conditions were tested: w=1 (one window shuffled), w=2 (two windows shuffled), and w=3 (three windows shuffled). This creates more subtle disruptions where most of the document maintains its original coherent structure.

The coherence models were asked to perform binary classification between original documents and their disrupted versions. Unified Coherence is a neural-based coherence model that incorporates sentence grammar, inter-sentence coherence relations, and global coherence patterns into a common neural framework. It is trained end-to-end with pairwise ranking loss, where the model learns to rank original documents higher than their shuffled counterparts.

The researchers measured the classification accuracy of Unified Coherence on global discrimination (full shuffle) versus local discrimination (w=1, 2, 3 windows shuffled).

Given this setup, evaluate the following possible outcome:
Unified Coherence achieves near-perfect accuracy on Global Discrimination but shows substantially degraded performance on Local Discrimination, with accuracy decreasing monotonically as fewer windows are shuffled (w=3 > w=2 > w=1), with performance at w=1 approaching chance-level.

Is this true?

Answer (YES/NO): NO